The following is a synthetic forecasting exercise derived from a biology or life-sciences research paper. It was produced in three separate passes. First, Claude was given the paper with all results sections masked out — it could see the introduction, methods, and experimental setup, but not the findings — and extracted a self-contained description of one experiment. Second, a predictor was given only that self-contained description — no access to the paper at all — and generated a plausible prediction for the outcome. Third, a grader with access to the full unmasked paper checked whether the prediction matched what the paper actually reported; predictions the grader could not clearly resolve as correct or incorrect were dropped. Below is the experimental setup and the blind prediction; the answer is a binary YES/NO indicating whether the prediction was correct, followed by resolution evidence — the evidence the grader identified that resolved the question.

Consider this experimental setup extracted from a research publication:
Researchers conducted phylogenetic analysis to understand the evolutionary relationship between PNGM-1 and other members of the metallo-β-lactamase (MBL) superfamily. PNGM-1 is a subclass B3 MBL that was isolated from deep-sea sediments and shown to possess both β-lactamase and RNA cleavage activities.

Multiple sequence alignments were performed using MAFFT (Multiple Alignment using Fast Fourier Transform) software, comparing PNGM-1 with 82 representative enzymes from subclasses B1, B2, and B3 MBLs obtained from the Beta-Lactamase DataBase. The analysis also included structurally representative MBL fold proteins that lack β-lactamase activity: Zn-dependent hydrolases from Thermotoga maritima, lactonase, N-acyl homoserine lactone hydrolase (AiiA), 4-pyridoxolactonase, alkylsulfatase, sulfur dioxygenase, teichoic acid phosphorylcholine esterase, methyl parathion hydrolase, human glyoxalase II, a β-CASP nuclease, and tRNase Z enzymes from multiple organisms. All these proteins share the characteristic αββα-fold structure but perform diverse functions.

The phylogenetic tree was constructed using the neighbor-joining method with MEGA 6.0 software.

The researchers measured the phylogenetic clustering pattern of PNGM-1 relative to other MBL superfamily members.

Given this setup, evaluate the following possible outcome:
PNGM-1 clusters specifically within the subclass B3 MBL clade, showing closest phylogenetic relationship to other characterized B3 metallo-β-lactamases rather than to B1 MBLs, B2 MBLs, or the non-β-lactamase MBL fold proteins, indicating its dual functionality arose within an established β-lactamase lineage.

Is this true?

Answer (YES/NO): NO